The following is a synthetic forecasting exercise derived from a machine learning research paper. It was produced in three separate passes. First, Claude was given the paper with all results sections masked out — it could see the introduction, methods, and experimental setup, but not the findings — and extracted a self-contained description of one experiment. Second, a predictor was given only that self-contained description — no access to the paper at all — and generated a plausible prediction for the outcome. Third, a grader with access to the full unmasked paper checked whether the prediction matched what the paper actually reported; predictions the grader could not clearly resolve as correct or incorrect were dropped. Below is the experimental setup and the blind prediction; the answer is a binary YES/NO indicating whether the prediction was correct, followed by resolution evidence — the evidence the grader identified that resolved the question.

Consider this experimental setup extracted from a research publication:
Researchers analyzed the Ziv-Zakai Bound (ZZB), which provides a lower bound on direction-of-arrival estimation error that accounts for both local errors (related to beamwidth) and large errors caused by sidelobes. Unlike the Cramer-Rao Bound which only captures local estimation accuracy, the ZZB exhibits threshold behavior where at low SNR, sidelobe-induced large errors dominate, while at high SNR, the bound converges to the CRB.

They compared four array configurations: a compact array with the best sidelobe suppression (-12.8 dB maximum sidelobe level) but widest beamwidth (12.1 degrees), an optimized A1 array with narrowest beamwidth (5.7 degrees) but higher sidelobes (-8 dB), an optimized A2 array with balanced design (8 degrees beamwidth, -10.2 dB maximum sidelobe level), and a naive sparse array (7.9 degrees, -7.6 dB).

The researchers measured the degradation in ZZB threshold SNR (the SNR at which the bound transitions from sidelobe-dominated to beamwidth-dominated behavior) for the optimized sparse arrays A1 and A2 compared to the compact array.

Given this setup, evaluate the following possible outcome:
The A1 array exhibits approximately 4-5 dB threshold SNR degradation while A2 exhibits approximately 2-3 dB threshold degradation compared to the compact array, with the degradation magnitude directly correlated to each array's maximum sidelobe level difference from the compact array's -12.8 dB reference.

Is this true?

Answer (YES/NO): NO